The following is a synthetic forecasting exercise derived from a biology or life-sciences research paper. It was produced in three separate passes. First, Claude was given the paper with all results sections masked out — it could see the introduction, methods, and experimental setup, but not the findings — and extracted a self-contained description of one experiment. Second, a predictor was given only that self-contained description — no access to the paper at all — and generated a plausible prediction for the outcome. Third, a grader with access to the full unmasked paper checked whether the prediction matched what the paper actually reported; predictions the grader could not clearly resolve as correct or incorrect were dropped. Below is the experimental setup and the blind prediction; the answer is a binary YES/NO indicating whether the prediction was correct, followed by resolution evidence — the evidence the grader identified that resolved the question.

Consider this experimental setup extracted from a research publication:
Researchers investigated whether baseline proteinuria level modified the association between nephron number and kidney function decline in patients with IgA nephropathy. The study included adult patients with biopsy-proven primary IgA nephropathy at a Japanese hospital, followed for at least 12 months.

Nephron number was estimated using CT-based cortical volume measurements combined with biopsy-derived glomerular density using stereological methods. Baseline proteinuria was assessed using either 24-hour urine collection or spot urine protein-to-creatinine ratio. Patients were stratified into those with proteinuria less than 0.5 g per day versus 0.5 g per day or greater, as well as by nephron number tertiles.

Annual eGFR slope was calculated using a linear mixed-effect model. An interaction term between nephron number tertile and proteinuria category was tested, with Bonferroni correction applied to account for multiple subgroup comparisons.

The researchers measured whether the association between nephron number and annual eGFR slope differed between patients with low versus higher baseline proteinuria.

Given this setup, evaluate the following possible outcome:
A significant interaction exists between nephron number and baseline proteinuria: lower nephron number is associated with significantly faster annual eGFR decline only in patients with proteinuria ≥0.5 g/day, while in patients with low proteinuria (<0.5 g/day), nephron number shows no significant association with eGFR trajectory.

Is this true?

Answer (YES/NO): NO